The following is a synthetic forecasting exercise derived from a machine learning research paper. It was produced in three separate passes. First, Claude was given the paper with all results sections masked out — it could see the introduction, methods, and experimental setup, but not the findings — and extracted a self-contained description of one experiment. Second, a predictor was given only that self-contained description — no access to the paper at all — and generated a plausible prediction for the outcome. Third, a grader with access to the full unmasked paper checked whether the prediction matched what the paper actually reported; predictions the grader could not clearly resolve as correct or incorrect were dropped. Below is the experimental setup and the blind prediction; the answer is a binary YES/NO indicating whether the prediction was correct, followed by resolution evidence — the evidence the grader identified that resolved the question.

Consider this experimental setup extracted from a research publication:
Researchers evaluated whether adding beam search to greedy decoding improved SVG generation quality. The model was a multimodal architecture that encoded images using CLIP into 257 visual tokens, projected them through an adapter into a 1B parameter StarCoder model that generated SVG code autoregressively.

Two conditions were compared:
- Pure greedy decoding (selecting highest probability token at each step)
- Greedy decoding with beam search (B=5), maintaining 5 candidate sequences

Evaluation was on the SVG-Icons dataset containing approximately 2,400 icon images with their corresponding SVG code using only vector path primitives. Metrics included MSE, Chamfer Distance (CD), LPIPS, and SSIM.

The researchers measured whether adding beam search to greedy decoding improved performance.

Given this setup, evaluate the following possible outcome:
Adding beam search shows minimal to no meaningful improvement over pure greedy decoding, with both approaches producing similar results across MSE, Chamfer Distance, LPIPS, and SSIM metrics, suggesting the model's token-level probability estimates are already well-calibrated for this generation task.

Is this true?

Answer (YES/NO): YES